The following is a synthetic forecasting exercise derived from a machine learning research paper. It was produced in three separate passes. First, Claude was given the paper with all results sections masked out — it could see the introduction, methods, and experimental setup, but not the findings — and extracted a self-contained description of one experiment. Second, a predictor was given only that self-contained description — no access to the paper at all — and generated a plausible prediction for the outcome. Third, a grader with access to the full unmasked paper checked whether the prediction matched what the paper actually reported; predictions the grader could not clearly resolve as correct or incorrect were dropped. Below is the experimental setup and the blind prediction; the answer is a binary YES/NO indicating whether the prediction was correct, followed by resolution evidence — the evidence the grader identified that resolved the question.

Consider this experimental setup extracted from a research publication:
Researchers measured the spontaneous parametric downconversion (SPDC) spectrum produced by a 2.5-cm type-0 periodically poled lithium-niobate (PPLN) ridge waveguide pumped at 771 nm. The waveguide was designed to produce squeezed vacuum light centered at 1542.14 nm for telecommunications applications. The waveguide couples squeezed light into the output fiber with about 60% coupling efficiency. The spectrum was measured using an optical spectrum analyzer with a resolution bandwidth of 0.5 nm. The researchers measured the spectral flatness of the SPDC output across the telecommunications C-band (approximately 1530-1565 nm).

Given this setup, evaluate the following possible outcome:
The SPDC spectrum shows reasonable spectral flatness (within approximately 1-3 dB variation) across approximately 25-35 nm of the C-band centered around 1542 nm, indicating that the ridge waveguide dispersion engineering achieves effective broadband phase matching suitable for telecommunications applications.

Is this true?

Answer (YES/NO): NO